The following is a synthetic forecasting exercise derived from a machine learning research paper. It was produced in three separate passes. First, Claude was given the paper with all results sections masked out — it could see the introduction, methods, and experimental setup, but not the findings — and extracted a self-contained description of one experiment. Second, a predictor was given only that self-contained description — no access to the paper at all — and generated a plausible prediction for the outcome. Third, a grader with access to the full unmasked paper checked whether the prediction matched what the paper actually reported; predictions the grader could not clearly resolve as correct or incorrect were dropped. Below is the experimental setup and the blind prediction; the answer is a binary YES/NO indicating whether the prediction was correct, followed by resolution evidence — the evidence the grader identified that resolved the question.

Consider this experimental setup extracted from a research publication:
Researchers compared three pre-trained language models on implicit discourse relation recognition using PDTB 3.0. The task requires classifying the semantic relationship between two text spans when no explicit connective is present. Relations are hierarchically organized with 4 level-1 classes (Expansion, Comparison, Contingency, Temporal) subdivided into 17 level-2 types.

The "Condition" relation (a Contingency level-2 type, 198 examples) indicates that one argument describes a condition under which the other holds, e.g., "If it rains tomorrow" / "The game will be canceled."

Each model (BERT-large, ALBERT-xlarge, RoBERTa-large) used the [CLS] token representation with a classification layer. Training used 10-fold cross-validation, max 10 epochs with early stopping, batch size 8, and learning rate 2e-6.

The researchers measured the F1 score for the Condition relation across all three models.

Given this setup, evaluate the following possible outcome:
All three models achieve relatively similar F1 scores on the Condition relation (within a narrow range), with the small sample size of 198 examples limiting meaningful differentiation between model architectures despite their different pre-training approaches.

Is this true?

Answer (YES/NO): NO